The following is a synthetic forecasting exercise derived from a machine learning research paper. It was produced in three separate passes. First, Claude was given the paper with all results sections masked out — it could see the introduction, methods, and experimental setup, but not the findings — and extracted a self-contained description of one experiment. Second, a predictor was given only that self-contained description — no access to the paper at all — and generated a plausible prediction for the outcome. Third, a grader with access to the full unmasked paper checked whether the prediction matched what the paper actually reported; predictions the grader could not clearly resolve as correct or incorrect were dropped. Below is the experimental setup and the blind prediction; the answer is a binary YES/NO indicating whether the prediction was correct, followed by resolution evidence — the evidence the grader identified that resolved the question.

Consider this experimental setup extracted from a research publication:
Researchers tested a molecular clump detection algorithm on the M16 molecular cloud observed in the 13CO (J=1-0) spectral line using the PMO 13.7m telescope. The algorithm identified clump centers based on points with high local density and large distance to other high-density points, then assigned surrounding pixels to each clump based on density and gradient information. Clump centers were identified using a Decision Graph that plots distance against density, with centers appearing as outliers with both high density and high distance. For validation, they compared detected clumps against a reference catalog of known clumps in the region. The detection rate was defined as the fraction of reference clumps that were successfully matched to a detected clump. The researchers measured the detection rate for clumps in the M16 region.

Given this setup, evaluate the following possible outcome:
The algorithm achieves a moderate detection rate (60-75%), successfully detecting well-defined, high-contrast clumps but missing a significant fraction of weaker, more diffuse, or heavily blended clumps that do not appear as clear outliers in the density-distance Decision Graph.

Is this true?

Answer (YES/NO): NO